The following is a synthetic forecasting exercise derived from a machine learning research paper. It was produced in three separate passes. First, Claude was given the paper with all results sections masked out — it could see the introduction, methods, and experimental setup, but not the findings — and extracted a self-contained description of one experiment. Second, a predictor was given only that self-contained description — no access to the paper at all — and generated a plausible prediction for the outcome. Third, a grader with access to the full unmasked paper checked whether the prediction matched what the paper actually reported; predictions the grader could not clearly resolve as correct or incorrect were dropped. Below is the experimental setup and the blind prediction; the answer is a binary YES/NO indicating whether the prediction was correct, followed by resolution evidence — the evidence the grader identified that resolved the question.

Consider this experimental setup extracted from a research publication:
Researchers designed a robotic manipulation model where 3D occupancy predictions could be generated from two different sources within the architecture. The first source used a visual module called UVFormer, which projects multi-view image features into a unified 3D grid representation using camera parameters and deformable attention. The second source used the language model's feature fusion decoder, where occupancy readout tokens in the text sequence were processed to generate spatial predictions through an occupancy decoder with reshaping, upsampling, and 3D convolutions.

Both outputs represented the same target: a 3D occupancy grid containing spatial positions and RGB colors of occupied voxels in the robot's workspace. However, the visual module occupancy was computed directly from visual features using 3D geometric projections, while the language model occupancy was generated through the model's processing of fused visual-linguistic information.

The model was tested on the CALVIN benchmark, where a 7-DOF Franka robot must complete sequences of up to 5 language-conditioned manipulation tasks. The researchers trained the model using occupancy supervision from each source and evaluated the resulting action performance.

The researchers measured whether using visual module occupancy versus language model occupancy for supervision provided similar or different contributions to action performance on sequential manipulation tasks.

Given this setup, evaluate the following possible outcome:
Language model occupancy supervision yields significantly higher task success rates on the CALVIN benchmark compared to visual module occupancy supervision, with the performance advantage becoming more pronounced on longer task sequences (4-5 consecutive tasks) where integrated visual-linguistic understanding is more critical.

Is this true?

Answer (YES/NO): NO